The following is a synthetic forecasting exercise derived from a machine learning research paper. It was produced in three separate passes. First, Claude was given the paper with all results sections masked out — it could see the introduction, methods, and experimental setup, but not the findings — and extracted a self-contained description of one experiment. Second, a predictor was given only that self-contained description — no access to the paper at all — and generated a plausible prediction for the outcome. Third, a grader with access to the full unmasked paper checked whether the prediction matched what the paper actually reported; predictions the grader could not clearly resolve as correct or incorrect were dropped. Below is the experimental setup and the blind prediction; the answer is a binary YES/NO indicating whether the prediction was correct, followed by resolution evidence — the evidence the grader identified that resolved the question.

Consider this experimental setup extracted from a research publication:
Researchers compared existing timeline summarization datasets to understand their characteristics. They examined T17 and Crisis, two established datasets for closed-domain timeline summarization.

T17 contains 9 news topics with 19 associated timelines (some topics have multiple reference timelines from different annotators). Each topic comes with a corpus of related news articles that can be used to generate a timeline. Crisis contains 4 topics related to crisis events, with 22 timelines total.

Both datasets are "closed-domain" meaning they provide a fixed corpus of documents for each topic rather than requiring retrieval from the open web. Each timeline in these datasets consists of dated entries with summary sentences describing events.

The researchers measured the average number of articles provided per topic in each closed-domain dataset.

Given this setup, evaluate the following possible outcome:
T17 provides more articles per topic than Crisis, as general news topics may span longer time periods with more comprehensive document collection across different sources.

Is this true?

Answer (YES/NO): NO